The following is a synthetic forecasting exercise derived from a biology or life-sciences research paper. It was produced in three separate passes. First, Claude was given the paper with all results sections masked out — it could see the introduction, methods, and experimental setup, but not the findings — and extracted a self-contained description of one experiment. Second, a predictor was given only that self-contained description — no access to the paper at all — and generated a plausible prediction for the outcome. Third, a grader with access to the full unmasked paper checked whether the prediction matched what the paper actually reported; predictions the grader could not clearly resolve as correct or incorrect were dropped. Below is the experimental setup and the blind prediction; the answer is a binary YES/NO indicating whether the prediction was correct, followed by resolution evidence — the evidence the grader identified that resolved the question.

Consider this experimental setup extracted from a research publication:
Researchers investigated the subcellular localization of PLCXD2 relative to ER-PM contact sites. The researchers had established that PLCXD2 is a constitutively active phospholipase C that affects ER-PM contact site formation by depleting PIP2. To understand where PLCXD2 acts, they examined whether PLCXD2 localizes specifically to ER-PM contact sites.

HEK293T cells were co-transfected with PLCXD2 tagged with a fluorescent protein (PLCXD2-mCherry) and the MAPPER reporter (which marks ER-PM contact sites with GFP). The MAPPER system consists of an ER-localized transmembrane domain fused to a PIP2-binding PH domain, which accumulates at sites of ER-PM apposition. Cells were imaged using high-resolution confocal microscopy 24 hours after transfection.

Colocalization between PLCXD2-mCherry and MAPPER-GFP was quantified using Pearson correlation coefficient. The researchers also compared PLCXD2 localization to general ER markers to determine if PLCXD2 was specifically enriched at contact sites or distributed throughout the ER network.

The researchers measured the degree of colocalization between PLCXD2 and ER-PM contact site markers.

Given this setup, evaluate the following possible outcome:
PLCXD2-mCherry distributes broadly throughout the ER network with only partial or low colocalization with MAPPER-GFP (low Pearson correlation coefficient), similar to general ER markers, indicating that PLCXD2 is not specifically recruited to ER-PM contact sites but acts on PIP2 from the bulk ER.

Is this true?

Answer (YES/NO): NO